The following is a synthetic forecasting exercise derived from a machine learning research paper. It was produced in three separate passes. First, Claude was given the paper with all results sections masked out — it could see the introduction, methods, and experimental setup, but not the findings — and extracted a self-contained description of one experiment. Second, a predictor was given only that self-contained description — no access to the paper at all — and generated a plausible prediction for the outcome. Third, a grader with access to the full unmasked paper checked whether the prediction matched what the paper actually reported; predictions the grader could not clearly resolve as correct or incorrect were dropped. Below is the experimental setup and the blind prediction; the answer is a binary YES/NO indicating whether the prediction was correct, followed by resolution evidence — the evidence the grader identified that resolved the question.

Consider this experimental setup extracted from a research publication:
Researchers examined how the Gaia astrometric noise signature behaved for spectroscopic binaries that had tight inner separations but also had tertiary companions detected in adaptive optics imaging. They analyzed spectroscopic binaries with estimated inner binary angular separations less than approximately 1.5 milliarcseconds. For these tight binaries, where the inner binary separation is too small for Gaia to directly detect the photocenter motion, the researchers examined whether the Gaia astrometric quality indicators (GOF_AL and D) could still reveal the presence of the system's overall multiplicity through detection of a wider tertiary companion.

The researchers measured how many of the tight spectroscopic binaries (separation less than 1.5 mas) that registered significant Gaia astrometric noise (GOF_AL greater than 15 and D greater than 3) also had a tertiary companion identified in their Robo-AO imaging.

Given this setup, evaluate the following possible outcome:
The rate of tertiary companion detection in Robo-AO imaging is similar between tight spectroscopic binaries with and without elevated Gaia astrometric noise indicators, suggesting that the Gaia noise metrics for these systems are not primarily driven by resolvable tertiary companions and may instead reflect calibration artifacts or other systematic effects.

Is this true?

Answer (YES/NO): NO